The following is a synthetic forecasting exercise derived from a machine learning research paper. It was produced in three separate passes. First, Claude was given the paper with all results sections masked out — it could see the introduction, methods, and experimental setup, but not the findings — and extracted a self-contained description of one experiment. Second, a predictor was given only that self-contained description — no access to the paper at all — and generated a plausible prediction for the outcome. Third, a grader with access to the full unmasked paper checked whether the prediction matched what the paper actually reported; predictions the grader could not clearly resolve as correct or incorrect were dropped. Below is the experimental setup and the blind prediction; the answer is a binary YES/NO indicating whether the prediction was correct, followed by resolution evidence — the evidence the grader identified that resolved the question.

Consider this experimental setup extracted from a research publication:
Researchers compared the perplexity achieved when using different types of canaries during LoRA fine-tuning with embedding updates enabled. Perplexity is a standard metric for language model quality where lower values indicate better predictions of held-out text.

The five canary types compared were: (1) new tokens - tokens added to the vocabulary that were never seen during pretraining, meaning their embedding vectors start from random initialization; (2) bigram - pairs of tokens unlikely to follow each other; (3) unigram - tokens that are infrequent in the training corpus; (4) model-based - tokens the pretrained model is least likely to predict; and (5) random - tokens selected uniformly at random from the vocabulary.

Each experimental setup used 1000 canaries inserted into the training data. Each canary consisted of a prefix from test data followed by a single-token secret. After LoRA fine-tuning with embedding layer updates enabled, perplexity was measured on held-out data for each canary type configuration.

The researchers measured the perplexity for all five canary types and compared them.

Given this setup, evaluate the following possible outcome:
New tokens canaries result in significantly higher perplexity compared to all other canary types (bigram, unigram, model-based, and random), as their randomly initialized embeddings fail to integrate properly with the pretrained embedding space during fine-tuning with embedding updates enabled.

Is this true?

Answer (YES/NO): NO